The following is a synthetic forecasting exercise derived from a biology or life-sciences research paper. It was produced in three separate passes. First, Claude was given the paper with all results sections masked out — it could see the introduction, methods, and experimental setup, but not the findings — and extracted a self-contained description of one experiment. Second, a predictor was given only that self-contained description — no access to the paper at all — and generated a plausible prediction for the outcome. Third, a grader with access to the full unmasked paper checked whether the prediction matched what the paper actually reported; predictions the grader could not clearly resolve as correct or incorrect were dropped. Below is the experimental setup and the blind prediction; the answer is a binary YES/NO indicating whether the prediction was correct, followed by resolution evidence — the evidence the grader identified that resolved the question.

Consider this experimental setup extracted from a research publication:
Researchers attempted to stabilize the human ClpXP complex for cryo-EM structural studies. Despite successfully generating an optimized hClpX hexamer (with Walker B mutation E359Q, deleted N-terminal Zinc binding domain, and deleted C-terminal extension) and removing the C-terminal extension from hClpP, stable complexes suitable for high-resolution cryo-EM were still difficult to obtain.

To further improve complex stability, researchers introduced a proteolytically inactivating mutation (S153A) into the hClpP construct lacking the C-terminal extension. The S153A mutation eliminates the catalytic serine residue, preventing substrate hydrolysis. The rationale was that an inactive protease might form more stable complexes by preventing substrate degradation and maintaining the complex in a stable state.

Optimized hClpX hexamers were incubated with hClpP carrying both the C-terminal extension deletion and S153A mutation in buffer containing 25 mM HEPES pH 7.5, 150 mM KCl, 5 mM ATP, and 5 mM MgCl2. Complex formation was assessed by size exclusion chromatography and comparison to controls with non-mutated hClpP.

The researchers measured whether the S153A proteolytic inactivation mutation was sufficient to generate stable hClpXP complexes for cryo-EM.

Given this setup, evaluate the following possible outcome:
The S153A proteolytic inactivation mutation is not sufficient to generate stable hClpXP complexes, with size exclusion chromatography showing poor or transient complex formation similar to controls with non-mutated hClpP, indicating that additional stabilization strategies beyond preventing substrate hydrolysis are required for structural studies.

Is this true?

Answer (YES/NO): NO